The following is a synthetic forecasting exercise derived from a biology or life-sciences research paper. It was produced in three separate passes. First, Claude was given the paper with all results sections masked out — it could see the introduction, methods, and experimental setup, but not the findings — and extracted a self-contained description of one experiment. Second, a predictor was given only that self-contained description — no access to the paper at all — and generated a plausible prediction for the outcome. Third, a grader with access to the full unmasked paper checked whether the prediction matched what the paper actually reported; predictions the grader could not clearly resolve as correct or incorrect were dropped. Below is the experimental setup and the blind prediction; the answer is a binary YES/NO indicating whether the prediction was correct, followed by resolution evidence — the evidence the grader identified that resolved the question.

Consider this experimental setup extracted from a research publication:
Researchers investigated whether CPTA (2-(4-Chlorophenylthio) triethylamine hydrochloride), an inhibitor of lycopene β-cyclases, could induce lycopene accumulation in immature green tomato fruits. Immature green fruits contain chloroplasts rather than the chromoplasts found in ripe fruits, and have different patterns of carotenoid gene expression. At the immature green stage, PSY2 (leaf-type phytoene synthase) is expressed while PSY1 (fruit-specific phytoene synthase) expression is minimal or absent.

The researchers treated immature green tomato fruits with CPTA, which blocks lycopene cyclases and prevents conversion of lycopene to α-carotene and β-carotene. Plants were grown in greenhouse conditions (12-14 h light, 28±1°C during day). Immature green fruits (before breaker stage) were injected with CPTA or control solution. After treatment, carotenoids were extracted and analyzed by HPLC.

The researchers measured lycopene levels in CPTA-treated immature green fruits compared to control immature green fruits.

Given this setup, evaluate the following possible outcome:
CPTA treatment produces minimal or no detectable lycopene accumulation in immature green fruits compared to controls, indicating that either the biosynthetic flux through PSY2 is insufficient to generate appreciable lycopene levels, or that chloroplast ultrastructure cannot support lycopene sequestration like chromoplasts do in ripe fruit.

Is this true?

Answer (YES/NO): NO